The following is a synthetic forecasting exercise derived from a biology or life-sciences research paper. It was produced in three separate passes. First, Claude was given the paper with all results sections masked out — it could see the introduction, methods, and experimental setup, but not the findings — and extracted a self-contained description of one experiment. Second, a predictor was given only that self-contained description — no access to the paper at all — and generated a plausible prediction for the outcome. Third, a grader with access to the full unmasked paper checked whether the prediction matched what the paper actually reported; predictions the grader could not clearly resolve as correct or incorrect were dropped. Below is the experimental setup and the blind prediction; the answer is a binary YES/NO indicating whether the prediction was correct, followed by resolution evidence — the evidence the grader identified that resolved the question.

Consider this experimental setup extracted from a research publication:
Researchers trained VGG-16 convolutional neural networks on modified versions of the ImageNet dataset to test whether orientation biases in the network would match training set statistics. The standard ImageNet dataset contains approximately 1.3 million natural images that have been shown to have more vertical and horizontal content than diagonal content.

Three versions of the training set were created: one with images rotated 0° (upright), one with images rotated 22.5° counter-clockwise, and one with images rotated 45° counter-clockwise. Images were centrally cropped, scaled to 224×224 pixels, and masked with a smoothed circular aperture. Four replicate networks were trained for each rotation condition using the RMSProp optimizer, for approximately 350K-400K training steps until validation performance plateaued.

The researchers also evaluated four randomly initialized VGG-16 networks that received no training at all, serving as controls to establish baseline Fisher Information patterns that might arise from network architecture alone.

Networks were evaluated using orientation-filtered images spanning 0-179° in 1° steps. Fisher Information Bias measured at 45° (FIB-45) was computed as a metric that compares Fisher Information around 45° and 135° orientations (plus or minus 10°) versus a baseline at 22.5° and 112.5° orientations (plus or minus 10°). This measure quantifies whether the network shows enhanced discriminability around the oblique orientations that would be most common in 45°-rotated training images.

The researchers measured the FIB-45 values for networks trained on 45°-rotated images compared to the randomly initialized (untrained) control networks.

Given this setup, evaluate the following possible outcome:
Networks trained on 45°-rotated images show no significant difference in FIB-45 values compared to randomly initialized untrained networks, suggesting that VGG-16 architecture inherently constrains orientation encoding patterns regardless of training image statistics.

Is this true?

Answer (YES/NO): NO